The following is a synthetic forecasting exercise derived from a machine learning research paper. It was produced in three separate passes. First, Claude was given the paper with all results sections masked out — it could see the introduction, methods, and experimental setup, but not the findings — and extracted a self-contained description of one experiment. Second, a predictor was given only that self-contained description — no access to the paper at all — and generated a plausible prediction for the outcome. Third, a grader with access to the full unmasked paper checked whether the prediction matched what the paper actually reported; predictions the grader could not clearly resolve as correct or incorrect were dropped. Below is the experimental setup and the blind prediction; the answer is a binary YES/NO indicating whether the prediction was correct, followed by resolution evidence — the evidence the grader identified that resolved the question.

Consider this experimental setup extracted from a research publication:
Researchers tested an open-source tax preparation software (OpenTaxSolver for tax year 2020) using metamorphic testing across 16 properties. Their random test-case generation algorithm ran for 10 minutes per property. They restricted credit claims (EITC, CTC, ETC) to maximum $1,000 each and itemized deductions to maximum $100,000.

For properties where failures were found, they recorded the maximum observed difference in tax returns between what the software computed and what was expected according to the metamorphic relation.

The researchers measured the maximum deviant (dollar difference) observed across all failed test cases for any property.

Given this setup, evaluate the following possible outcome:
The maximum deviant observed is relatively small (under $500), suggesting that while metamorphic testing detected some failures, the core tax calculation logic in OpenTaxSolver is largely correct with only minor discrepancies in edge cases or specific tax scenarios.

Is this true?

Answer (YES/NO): NO